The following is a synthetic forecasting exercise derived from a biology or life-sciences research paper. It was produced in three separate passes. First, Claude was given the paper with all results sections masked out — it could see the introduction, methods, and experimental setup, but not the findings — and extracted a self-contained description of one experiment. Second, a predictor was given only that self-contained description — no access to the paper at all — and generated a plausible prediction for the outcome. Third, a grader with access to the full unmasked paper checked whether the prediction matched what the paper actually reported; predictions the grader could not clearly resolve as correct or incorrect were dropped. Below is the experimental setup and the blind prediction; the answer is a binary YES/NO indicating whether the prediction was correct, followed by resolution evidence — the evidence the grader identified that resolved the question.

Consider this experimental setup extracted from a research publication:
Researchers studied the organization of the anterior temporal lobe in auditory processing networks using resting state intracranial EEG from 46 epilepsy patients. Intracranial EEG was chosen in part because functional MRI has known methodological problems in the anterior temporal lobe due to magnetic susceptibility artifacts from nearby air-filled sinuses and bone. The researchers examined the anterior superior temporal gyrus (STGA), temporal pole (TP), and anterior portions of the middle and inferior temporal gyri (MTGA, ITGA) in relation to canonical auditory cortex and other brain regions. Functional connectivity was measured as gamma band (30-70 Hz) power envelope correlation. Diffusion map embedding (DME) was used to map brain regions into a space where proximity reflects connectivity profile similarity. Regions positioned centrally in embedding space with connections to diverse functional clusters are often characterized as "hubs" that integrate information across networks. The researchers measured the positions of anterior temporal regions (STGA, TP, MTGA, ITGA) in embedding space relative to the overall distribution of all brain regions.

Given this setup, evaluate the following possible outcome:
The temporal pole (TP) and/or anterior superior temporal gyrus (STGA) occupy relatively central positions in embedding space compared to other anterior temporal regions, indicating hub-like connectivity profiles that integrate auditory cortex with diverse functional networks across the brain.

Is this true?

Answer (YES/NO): NO